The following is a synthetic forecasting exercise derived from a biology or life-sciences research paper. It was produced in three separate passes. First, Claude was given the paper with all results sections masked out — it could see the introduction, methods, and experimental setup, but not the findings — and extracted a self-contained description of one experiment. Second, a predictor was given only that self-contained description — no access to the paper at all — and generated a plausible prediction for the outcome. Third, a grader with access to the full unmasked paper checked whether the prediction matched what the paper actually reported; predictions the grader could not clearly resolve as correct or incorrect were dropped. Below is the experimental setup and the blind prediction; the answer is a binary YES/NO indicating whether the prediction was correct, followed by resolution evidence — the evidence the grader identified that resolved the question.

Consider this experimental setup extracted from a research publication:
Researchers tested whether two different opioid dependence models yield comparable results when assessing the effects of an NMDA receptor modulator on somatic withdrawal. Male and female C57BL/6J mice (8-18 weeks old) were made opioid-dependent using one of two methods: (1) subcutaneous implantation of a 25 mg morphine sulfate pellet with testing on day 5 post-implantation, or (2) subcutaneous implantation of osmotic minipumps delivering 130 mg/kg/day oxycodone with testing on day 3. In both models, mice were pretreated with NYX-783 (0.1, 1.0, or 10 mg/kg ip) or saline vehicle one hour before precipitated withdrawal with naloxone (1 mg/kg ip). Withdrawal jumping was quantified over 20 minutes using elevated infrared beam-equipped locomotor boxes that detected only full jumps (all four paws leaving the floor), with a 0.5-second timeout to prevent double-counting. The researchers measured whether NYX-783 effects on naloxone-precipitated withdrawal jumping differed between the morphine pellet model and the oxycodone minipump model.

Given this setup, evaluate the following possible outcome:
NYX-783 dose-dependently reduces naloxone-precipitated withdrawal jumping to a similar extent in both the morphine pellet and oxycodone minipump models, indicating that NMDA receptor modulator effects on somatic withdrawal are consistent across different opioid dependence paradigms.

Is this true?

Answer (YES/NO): NO